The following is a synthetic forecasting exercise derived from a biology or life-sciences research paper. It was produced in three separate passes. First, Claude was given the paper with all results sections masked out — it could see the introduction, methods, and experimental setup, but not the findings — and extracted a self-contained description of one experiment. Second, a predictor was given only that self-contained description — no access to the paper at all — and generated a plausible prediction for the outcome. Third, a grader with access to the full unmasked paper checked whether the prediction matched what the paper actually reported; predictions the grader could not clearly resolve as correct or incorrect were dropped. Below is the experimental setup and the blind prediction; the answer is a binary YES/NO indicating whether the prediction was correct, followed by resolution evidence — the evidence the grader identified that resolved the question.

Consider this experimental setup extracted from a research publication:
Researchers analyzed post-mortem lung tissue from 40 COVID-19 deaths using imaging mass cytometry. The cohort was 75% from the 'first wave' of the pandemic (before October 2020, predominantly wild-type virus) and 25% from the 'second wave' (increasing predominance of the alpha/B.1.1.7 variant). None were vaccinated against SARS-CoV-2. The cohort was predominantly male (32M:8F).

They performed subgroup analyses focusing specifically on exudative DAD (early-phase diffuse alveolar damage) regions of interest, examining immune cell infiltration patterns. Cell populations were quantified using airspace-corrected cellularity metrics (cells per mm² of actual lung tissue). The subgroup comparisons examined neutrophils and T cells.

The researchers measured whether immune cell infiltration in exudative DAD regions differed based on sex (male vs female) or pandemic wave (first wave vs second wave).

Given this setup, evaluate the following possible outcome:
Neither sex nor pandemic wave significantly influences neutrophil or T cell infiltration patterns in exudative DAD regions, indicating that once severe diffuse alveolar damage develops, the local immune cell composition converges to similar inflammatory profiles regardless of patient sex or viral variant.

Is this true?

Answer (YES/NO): NO